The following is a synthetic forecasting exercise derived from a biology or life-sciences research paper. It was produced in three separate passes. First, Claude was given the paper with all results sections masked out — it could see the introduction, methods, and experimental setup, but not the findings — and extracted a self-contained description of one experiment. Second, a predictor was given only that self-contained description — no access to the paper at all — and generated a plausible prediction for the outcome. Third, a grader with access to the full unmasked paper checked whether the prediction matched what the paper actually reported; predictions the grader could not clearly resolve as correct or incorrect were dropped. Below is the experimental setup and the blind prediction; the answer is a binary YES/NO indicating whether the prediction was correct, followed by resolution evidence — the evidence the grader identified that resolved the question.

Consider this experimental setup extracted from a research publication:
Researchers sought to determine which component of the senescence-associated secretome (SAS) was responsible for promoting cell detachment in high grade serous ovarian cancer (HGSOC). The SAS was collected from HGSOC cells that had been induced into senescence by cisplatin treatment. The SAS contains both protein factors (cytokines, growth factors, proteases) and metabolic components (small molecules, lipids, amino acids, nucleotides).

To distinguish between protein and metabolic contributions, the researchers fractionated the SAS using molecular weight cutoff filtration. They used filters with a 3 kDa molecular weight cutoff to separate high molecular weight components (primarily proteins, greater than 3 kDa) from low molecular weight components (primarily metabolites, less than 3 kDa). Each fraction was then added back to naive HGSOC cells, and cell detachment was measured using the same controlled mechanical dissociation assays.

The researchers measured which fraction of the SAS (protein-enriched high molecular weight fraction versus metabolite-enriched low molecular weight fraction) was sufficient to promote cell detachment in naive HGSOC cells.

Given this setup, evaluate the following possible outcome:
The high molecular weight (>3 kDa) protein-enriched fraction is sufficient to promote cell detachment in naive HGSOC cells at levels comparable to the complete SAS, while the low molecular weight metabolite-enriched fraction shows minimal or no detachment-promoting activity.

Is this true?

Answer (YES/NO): NO